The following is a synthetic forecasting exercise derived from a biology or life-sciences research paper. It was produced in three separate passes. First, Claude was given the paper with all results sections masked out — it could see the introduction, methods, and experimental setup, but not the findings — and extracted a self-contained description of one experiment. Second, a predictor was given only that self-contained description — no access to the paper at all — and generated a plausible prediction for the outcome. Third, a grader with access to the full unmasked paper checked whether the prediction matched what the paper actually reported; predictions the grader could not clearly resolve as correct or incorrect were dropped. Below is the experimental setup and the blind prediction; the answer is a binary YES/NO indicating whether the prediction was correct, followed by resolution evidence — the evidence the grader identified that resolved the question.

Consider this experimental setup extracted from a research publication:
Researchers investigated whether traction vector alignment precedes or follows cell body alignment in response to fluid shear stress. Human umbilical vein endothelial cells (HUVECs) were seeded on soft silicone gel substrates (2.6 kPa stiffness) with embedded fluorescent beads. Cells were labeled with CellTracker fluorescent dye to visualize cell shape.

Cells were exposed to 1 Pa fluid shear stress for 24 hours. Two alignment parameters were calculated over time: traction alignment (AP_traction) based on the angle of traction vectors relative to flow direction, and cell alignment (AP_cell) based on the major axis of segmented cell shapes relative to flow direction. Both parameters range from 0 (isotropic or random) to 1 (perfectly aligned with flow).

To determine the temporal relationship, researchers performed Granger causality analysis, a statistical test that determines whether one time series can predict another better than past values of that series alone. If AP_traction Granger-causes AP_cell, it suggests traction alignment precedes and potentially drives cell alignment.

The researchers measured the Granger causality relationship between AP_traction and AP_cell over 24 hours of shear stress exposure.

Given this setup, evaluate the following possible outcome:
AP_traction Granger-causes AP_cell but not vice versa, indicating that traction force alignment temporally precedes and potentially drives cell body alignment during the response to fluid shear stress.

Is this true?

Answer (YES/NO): YES